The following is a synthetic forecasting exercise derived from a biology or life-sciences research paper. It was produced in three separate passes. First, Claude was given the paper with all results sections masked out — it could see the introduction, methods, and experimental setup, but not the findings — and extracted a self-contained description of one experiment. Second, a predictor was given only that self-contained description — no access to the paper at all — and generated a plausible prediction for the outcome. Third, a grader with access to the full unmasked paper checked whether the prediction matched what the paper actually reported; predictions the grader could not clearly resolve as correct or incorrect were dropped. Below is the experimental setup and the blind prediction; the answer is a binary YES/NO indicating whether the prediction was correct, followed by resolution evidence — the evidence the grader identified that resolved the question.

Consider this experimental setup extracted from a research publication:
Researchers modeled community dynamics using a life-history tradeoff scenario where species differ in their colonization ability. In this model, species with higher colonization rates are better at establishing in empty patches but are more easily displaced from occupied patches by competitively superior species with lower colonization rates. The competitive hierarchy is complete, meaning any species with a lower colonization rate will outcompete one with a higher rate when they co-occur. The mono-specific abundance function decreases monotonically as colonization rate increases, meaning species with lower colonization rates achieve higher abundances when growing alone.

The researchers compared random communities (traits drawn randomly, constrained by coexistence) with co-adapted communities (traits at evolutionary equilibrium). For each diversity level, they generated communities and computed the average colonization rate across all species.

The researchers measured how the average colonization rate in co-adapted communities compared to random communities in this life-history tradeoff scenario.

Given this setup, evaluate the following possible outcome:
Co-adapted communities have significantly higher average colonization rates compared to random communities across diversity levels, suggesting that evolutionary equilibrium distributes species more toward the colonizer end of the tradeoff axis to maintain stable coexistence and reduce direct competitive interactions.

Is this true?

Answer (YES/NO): YES